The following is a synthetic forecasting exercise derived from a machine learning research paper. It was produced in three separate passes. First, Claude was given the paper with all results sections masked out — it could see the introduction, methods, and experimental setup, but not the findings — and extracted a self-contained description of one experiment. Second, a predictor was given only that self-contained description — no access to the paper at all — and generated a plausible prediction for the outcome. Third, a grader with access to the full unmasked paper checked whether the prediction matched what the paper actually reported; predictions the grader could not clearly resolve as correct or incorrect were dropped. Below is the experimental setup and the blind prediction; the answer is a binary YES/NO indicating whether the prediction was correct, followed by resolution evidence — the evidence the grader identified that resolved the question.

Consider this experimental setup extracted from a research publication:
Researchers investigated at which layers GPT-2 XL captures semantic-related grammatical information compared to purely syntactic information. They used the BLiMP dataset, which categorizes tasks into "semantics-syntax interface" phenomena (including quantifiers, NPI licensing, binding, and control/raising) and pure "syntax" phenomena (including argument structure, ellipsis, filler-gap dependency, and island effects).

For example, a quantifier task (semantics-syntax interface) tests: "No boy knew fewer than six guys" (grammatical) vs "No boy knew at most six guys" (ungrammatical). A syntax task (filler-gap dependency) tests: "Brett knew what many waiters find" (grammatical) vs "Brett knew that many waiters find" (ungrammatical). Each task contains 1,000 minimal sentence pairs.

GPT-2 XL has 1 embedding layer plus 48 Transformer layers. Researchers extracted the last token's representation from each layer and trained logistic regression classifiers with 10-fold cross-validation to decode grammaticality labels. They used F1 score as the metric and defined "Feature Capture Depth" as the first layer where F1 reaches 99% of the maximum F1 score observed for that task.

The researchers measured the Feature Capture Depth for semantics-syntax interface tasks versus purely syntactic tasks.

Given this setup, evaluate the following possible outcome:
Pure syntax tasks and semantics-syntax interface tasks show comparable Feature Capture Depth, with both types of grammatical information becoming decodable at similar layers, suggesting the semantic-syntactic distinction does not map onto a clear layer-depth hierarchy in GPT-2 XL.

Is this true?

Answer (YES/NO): NO